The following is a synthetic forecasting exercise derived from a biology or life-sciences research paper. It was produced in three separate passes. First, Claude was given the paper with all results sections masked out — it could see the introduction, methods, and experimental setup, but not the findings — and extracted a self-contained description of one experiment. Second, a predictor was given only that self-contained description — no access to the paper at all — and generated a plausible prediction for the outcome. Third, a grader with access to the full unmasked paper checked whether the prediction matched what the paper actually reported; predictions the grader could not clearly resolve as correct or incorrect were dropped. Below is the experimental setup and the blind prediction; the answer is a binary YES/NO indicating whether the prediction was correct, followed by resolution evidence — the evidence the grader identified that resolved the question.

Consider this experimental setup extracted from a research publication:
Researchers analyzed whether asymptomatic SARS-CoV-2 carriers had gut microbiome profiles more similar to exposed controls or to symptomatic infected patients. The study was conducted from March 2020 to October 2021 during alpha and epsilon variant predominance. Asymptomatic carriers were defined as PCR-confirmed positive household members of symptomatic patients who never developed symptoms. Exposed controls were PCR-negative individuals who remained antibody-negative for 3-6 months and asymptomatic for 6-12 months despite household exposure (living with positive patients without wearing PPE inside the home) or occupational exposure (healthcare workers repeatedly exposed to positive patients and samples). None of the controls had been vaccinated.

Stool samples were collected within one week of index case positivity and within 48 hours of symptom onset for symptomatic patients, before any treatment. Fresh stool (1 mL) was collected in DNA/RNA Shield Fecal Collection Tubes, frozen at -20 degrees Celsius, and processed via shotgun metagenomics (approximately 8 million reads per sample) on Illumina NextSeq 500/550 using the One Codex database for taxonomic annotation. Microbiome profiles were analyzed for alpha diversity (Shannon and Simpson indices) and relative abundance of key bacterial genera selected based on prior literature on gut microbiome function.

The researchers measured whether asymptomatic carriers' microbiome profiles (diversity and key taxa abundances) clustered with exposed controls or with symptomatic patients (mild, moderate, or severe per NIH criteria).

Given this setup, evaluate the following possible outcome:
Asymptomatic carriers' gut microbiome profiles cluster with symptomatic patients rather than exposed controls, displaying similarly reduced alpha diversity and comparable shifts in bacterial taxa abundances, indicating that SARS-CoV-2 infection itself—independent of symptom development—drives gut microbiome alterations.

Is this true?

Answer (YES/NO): NO